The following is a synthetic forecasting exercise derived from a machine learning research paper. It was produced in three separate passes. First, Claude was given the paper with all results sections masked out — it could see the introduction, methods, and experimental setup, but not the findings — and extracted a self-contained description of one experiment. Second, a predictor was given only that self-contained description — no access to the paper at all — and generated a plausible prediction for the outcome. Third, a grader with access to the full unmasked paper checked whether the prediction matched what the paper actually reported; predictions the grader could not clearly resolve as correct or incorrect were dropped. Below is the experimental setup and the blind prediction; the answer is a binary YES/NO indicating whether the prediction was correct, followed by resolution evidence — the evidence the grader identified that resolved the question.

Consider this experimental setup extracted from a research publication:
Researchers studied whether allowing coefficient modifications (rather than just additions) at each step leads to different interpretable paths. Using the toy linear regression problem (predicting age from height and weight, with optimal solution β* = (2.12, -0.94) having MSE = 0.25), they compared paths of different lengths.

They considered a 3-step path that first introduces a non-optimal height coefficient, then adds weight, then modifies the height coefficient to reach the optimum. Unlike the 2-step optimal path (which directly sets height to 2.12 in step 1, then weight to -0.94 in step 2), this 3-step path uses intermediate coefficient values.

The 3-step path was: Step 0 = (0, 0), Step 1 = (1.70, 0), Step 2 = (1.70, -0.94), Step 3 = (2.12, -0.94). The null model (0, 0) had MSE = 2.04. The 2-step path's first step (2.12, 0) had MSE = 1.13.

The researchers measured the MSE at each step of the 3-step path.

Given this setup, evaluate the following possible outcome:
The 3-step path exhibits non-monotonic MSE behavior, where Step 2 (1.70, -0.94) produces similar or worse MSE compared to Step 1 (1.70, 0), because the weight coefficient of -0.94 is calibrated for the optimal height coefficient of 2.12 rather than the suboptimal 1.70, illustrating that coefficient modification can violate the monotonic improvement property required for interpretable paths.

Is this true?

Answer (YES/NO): NO